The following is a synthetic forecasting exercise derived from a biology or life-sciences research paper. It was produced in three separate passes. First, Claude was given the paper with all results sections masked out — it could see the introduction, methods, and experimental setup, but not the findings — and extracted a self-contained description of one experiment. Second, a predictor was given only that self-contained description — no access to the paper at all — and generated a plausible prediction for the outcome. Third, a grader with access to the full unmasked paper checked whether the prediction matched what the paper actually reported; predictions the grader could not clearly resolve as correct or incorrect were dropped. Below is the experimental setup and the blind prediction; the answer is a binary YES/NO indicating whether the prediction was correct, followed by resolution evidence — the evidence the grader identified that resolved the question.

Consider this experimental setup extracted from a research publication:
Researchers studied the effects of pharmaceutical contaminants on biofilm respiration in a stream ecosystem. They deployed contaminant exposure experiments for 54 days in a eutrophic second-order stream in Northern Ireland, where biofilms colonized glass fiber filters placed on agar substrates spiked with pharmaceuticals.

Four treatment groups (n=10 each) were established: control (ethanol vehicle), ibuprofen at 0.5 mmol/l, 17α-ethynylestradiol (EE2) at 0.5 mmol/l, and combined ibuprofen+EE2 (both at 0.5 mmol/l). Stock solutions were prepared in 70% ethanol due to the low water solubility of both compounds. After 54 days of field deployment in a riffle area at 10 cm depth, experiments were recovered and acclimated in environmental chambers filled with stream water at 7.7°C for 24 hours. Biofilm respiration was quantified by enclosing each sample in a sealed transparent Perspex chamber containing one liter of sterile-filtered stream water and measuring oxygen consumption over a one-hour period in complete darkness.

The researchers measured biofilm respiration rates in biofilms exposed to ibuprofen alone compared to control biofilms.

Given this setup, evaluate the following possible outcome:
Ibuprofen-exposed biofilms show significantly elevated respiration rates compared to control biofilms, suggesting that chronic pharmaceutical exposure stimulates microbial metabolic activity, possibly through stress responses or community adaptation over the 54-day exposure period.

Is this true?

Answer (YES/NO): NO